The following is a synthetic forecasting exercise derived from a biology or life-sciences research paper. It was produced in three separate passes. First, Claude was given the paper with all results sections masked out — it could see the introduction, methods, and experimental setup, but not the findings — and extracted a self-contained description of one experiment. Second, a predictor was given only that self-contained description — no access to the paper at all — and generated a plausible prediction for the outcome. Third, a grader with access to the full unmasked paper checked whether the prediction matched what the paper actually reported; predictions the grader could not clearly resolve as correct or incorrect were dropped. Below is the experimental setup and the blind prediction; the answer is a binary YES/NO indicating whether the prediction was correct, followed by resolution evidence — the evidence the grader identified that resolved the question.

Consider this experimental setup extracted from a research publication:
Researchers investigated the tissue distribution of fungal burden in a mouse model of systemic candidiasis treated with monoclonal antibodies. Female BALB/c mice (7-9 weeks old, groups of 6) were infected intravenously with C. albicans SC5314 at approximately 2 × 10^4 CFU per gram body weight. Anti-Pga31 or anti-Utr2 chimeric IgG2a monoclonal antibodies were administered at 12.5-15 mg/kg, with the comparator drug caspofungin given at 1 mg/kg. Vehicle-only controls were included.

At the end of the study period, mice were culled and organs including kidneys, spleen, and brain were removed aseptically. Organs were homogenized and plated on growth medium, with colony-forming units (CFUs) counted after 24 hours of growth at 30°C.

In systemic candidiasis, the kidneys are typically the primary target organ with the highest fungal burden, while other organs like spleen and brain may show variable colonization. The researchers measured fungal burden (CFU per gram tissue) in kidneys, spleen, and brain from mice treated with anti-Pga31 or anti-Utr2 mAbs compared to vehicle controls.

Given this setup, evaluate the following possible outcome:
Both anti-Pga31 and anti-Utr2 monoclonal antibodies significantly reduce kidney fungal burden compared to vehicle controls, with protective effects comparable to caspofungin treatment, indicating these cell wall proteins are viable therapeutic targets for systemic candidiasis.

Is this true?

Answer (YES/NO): NO